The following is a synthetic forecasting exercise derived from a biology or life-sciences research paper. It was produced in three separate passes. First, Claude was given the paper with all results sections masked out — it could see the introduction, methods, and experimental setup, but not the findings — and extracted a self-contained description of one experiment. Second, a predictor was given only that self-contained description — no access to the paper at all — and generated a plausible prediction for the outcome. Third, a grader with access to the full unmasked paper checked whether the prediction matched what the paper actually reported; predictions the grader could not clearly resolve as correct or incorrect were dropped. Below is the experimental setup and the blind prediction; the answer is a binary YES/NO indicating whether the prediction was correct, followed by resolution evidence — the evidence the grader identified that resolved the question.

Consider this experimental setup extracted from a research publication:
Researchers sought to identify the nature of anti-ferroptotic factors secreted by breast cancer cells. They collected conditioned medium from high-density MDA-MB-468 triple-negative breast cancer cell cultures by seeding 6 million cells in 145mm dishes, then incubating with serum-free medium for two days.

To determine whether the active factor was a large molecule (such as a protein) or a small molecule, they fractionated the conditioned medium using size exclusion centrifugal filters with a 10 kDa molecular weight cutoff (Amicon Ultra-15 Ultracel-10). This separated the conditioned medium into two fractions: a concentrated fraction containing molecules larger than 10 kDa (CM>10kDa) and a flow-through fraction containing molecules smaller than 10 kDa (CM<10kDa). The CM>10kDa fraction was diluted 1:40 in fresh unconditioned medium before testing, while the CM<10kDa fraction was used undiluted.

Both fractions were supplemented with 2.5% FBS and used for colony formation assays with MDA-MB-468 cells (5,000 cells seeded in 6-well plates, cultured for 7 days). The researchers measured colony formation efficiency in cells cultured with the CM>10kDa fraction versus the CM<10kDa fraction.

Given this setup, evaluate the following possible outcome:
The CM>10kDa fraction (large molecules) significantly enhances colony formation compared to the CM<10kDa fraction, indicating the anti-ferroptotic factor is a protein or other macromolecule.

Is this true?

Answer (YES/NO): NO